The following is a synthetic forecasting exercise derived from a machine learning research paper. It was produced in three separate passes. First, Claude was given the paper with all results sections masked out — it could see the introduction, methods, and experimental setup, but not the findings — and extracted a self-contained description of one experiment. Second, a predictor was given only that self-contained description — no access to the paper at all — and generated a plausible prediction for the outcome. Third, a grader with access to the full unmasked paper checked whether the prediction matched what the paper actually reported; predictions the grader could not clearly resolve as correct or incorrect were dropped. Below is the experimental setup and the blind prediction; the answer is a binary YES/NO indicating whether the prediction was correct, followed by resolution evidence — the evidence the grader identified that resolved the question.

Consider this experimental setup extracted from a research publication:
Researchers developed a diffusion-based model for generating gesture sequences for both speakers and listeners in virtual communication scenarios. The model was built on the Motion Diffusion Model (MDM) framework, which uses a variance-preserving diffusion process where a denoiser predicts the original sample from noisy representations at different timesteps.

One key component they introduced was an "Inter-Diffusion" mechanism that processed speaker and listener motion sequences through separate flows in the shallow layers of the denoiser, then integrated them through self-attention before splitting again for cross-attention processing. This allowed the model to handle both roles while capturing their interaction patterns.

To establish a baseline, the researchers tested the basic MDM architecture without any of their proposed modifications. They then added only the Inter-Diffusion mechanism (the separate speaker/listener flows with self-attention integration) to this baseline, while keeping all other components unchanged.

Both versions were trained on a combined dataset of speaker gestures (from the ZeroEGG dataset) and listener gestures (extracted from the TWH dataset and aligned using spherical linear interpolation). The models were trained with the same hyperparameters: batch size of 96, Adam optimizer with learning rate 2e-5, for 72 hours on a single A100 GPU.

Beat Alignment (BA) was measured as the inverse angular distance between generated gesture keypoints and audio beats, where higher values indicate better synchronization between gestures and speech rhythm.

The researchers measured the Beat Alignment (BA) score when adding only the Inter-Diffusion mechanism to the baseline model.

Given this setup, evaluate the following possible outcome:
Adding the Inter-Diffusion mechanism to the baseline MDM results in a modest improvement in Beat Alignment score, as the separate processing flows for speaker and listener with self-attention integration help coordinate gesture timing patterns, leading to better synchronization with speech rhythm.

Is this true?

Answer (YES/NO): NO